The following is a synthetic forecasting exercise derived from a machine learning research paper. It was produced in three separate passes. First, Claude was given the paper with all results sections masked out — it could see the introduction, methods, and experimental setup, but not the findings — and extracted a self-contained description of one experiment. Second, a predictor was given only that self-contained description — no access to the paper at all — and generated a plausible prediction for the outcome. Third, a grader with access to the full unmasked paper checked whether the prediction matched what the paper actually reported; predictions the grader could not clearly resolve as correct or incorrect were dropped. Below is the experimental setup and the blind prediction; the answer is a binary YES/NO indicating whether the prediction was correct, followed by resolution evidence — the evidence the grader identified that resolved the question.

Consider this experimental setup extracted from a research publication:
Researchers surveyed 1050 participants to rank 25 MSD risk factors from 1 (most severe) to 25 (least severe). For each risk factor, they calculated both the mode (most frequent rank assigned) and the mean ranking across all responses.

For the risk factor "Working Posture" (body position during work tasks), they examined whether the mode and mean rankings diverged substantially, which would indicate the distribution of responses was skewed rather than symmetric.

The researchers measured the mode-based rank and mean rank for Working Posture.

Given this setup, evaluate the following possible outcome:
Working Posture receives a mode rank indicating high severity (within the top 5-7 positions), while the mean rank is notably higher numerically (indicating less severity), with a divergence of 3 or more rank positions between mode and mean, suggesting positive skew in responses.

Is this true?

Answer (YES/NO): YES